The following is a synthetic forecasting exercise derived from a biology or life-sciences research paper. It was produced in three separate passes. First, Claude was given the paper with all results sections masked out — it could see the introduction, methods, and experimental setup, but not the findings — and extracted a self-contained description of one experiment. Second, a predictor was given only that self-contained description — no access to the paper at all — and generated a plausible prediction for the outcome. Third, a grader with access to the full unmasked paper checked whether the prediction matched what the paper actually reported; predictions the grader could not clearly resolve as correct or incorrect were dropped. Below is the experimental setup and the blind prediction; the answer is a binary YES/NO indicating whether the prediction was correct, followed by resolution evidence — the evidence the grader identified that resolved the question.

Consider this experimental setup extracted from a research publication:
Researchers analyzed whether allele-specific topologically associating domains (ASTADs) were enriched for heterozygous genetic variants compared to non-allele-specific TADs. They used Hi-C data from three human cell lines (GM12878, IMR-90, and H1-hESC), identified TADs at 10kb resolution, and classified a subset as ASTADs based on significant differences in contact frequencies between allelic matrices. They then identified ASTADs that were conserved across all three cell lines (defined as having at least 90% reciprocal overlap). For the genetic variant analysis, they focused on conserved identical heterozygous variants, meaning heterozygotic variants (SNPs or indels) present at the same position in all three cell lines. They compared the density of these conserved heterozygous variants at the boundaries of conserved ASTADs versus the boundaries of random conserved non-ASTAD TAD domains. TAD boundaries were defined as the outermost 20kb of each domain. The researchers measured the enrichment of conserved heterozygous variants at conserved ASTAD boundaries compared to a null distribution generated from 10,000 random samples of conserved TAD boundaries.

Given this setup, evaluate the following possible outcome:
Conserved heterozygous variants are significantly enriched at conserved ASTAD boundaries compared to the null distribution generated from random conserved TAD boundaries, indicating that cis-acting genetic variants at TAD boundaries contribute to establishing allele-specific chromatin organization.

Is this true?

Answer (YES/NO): YES